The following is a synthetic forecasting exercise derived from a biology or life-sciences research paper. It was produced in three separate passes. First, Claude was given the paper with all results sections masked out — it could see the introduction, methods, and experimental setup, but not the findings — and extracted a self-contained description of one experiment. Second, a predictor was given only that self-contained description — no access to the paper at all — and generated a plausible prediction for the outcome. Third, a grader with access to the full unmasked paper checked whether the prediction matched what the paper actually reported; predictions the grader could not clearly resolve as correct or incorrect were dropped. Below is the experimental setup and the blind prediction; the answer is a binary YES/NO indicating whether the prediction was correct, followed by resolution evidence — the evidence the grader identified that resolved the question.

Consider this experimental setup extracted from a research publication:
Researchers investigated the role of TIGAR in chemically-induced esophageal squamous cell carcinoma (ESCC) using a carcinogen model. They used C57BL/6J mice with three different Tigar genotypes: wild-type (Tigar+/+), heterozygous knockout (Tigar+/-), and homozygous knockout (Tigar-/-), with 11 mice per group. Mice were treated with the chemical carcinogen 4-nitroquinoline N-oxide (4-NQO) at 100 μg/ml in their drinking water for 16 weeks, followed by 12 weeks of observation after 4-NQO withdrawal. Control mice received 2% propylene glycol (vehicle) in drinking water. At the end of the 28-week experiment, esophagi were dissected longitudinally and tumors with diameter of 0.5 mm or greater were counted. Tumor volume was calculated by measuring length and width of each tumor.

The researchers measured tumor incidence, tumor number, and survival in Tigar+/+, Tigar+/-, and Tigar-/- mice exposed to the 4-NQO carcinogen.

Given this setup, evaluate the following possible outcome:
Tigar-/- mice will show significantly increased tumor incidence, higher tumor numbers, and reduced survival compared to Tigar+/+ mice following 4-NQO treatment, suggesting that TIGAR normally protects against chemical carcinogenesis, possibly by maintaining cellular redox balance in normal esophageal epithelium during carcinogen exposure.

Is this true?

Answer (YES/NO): NO